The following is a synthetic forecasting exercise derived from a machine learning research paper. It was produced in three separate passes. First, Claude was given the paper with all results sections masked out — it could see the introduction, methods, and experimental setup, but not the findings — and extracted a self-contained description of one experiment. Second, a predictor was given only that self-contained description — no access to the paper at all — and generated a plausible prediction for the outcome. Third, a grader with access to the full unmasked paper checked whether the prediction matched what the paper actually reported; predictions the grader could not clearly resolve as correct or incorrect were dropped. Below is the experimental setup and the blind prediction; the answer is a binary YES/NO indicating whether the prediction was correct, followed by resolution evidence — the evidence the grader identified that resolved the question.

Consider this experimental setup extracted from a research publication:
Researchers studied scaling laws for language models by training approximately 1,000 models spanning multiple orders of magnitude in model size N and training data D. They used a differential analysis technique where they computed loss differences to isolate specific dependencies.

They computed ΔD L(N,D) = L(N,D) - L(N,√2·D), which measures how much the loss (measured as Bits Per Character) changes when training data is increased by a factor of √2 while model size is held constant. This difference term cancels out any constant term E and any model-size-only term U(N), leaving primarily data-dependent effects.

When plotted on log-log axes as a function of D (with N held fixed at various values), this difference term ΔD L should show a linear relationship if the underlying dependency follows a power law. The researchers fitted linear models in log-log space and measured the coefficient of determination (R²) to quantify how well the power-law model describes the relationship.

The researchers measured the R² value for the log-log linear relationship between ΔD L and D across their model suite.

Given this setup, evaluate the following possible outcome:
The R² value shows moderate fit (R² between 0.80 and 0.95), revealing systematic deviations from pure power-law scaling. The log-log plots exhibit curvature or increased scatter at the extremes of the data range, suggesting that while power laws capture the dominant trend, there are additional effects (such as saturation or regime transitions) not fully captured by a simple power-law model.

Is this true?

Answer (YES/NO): NO